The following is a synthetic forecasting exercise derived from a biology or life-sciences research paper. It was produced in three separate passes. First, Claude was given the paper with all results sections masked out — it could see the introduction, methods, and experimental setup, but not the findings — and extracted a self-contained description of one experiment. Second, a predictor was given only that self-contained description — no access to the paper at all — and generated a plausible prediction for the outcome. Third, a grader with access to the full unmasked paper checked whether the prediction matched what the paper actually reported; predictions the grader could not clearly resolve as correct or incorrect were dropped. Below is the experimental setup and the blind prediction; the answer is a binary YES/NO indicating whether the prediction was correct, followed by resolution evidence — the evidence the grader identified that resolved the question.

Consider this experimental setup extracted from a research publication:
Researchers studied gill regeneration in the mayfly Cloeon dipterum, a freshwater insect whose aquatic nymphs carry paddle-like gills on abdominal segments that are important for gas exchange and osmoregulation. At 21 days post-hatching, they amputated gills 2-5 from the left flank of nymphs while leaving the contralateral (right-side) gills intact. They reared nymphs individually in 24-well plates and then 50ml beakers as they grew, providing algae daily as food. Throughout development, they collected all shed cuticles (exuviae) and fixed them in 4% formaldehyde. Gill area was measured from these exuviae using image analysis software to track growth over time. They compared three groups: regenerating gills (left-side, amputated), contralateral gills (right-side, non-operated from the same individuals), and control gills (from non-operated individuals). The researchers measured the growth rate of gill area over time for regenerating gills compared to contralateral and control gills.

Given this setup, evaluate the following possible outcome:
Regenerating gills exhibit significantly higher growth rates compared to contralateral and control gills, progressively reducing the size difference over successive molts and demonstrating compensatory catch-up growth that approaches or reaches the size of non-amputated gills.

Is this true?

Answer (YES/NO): YES